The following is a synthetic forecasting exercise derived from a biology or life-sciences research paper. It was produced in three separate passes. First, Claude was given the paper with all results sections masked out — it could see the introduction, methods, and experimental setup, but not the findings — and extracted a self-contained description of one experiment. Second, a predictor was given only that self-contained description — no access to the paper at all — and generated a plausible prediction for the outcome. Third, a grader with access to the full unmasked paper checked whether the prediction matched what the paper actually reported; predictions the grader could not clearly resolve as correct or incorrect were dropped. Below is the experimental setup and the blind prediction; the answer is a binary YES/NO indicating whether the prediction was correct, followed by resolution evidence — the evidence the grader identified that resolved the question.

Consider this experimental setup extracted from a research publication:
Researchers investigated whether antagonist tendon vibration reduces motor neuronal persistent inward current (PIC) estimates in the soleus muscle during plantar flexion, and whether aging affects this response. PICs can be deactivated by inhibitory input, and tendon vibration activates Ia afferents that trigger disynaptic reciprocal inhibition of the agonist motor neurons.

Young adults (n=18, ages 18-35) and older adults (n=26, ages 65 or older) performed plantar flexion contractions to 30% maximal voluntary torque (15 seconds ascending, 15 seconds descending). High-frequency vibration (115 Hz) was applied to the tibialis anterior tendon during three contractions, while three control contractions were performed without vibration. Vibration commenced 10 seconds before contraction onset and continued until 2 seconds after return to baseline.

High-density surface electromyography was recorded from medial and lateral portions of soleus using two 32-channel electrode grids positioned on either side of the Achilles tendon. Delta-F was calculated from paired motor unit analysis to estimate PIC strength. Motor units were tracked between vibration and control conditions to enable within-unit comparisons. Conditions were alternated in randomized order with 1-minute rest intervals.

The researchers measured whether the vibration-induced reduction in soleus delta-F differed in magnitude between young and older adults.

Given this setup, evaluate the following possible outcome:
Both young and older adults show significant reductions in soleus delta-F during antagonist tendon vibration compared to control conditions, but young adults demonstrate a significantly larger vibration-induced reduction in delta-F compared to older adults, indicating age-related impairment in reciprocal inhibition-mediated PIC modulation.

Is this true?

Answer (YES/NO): NO